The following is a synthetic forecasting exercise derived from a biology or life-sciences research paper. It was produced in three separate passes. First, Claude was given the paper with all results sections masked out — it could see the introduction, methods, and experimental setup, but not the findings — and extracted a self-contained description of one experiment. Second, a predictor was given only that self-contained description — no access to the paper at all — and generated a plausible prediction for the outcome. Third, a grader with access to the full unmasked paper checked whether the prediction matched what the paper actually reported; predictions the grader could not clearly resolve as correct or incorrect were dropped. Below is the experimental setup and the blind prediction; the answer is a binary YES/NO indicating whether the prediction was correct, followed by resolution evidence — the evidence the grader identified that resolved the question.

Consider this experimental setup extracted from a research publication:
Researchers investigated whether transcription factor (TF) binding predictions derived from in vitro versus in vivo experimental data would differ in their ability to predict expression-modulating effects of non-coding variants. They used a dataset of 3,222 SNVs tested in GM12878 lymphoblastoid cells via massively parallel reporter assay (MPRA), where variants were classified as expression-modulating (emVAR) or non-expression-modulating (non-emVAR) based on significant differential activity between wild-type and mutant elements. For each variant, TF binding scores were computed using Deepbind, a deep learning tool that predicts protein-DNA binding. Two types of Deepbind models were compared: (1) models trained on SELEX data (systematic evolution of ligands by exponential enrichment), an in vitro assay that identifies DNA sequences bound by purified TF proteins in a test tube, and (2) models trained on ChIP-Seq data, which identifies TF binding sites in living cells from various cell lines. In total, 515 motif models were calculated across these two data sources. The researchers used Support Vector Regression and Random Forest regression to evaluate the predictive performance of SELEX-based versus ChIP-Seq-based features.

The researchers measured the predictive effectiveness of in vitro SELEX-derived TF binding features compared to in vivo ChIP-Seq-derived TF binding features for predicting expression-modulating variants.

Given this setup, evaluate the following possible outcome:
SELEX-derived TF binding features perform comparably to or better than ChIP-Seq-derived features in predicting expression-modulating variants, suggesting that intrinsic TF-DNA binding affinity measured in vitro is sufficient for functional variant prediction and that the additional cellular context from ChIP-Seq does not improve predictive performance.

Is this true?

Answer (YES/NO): YES